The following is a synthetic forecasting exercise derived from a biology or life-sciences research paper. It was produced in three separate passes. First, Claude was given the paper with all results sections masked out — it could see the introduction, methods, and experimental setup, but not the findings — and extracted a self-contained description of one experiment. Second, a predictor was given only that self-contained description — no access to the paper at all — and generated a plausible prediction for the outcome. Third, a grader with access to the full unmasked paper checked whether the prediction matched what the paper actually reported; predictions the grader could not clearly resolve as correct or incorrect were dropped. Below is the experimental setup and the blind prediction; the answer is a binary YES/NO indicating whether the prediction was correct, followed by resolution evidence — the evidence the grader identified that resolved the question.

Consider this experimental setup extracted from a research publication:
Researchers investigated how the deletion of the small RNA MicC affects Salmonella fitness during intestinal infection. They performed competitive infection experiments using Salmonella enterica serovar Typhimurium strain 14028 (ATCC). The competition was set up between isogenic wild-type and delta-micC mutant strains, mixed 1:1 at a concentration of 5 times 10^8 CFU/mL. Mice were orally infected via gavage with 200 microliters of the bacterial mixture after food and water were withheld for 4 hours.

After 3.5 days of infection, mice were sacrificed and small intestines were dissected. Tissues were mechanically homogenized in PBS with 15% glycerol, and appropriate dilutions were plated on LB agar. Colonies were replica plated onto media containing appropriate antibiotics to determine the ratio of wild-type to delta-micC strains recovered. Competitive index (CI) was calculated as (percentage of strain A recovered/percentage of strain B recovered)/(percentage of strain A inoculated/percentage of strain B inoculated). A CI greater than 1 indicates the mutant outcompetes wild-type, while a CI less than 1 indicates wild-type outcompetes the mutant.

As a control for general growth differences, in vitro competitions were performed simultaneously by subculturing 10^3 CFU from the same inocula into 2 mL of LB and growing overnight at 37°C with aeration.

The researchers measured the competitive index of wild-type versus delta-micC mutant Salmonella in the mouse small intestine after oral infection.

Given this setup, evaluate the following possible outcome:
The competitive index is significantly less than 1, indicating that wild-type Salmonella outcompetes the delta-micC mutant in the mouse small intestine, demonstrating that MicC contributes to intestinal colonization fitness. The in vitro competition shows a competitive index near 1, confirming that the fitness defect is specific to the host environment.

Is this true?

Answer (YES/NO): NO